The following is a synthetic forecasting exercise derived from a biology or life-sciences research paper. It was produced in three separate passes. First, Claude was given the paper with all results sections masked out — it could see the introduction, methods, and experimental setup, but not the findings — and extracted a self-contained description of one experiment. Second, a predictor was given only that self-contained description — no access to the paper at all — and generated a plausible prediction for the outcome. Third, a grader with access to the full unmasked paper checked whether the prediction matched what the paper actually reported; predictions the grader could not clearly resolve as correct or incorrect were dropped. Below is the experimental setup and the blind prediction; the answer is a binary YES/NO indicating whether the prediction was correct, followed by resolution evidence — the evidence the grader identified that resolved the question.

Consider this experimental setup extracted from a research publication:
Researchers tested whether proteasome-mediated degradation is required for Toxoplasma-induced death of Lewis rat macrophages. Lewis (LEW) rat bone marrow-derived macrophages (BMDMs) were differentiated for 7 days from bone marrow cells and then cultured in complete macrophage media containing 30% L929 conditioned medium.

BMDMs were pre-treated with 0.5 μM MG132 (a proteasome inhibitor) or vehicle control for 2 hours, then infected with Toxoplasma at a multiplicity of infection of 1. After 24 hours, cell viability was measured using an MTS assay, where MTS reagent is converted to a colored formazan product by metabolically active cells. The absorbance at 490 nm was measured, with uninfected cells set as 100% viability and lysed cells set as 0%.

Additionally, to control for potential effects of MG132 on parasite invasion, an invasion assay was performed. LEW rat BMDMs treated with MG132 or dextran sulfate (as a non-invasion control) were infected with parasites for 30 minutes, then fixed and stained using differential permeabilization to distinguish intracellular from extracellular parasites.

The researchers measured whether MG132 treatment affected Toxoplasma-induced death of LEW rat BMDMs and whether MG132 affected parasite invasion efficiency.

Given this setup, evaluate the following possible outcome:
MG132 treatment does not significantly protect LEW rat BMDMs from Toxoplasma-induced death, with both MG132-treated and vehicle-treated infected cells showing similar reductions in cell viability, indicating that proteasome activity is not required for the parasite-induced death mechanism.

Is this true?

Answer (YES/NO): NO